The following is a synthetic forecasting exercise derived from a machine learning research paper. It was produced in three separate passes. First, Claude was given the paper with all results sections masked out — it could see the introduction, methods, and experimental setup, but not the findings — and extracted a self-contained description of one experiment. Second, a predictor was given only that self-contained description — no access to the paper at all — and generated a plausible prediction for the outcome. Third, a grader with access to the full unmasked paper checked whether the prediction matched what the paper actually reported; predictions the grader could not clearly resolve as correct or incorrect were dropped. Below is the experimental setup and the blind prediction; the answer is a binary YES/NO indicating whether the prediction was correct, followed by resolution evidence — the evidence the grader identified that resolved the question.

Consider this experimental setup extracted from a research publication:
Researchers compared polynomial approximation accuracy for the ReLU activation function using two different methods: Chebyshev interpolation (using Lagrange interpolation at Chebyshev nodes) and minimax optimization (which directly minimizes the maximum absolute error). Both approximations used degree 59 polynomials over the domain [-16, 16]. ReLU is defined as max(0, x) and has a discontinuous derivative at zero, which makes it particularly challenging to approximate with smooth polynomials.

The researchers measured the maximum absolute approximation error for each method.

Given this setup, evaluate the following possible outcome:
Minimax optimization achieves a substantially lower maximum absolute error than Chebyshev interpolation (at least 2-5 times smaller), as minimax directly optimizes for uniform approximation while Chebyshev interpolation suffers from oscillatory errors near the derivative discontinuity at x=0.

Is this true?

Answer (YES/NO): YES